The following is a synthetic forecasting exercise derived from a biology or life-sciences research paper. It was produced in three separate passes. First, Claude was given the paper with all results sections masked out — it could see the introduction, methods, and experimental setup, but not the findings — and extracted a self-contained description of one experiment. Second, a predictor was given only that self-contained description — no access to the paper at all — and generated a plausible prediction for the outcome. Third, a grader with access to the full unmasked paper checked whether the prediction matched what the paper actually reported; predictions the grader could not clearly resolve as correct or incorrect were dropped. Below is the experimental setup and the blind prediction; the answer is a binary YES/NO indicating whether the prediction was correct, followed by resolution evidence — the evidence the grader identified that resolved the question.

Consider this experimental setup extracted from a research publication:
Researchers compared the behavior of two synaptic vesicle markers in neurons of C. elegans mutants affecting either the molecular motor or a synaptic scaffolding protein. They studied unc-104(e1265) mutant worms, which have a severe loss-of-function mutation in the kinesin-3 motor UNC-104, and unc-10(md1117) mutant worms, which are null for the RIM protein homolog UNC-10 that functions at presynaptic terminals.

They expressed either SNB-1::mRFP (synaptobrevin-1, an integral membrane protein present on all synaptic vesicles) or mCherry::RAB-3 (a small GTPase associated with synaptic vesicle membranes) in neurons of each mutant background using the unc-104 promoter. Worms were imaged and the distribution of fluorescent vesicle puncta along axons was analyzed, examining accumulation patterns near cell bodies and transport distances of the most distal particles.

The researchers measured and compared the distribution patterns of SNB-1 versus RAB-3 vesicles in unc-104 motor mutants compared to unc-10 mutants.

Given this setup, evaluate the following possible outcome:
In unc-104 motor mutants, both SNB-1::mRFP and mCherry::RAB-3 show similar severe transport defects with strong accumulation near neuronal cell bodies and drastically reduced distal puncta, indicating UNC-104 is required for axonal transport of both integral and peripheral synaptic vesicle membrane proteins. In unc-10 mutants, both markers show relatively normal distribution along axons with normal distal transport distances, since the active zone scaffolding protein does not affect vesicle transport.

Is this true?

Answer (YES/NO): NO